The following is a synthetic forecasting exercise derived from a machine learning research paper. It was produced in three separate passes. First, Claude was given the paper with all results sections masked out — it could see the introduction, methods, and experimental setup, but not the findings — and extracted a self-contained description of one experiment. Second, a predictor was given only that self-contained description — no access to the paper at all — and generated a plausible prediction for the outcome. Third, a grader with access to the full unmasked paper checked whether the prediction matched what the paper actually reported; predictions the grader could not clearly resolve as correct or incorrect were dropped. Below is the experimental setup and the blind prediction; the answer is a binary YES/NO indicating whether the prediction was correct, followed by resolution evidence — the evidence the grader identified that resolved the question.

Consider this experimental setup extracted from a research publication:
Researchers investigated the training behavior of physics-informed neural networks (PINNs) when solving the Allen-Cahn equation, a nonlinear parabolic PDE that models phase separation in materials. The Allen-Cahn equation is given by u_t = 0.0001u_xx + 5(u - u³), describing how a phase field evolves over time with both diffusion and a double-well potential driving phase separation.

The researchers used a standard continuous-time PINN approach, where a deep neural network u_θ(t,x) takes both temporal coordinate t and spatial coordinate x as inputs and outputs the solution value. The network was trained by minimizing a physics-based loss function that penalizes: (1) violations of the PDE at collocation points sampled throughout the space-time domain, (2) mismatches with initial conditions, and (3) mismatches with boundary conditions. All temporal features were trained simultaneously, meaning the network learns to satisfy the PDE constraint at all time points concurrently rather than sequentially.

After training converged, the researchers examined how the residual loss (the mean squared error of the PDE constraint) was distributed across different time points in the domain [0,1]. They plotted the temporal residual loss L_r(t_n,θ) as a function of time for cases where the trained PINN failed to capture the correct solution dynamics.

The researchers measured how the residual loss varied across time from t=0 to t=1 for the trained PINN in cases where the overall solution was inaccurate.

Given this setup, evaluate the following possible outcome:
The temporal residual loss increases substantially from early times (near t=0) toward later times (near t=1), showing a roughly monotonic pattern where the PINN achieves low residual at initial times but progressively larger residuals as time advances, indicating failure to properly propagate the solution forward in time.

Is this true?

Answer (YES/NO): NO